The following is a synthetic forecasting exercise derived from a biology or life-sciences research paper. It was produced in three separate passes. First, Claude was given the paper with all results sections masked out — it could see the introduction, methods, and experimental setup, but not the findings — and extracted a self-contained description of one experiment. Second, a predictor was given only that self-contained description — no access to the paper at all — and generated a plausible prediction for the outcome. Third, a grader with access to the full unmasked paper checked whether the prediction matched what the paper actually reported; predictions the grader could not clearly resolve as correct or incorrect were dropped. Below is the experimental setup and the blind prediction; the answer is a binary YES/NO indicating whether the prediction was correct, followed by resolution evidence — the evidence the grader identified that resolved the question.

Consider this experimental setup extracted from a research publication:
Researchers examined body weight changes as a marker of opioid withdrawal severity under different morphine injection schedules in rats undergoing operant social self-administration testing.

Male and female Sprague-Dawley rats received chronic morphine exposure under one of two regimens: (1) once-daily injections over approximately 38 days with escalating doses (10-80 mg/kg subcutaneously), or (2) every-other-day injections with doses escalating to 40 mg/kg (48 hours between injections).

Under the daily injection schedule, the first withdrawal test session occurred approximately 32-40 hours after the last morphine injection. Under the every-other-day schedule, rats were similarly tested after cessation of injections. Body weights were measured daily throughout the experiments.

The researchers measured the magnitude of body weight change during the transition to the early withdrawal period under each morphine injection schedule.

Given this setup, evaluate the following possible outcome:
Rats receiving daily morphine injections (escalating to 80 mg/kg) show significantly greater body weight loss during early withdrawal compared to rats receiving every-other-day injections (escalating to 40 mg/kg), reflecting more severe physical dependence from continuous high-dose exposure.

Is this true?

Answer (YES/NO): YES